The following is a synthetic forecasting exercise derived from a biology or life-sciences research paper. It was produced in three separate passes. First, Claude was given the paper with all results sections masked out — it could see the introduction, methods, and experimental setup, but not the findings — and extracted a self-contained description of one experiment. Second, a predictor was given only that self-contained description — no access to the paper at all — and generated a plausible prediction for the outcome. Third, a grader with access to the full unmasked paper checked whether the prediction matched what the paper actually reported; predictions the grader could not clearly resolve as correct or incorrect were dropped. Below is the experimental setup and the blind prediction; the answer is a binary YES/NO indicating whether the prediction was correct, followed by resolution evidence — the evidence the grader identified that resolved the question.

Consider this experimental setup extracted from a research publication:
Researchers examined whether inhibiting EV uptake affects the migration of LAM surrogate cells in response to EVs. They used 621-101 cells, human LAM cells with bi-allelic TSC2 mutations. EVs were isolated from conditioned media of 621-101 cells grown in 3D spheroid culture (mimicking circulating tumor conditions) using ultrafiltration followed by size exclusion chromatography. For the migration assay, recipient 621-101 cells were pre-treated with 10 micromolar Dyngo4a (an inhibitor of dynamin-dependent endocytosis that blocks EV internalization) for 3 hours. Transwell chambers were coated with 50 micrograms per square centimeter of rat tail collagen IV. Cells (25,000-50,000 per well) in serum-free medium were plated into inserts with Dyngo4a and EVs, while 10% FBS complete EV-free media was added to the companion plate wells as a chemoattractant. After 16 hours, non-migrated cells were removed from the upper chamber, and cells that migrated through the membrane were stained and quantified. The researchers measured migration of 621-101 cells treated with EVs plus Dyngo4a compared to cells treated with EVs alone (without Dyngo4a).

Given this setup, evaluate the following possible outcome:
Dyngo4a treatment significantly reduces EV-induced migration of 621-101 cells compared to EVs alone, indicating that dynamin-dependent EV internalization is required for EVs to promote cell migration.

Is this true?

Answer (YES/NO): YES